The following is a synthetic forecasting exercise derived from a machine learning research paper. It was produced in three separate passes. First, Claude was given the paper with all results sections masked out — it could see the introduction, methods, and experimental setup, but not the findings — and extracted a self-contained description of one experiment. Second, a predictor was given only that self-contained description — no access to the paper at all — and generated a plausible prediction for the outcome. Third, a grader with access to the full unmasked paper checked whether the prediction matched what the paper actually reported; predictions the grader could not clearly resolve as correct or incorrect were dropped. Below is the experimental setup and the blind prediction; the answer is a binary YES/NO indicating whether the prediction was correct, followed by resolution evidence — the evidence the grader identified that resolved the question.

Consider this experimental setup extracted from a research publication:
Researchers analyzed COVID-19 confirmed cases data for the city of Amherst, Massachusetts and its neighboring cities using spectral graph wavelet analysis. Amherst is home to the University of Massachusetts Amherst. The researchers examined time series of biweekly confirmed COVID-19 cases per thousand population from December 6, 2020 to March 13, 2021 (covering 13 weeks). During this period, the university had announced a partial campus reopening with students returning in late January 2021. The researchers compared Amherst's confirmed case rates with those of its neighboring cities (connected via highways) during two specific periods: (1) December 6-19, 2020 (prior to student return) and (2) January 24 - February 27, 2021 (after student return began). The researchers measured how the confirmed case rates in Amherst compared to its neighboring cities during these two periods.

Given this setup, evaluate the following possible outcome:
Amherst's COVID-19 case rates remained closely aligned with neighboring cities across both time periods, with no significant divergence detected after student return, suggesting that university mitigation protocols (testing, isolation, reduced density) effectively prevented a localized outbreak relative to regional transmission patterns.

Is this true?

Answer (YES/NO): NO